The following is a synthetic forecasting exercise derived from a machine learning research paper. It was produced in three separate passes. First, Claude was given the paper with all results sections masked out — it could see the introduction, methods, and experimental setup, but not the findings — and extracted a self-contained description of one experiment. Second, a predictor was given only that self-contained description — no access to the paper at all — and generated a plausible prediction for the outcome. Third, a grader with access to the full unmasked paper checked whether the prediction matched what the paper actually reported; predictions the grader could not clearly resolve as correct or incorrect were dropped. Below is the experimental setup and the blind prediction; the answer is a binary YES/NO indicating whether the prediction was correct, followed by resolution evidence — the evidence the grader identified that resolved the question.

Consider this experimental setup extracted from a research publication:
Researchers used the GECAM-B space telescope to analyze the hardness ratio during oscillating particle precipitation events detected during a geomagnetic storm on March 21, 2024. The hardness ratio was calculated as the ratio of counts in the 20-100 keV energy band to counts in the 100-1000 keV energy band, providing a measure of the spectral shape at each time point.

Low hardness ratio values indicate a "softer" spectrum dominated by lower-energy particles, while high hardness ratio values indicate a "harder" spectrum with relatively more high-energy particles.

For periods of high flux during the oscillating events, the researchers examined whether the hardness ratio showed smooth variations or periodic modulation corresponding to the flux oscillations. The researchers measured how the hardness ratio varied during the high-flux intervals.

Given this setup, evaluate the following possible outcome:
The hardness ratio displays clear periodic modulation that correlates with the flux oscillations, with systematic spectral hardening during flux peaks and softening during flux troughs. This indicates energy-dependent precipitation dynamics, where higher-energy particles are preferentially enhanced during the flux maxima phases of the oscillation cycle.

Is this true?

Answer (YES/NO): YES